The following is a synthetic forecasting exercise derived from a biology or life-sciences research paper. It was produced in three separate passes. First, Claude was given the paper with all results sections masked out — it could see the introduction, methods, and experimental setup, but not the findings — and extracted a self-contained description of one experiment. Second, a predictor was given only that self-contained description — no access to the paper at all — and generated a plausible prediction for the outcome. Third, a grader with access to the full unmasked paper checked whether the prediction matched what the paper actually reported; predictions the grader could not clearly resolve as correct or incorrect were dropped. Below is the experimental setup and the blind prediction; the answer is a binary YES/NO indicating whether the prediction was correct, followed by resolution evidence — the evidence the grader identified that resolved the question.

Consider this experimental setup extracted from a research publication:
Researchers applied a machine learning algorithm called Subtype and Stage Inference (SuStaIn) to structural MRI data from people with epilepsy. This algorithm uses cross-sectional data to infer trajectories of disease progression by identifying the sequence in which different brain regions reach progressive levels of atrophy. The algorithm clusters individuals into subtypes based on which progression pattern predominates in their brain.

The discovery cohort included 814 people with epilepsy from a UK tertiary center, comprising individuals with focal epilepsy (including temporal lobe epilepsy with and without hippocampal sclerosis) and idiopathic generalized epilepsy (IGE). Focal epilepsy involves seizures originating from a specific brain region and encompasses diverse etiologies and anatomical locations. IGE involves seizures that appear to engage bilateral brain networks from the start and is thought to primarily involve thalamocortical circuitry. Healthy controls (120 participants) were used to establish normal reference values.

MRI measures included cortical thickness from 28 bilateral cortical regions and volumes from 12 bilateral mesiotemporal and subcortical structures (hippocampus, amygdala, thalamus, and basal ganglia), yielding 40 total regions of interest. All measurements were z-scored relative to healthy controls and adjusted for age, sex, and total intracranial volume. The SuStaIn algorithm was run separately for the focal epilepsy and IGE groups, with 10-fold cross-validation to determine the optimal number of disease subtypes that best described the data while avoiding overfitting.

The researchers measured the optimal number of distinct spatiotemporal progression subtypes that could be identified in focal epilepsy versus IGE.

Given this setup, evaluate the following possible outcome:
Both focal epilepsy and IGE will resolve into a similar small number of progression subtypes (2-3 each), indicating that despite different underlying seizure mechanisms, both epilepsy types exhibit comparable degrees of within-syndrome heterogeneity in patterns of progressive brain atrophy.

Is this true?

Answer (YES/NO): NO